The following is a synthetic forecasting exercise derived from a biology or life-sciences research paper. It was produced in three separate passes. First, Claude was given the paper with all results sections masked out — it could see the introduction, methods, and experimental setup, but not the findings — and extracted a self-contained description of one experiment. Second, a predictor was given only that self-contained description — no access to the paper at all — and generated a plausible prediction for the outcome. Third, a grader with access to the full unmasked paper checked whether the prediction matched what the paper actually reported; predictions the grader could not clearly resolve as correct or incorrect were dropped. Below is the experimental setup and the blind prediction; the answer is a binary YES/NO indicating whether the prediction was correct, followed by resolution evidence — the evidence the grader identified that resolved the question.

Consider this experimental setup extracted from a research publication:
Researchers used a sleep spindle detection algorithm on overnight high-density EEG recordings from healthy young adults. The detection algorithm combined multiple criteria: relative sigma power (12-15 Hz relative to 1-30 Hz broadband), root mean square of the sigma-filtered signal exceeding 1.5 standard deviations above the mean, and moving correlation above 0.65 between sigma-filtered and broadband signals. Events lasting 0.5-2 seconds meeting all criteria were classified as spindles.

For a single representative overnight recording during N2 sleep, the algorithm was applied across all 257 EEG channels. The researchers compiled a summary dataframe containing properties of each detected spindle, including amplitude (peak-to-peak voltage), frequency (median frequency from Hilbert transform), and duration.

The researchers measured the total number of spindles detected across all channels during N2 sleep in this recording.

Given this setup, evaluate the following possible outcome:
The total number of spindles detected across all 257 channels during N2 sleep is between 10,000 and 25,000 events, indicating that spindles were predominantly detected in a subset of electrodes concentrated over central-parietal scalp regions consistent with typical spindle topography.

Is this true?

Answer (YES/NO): NO